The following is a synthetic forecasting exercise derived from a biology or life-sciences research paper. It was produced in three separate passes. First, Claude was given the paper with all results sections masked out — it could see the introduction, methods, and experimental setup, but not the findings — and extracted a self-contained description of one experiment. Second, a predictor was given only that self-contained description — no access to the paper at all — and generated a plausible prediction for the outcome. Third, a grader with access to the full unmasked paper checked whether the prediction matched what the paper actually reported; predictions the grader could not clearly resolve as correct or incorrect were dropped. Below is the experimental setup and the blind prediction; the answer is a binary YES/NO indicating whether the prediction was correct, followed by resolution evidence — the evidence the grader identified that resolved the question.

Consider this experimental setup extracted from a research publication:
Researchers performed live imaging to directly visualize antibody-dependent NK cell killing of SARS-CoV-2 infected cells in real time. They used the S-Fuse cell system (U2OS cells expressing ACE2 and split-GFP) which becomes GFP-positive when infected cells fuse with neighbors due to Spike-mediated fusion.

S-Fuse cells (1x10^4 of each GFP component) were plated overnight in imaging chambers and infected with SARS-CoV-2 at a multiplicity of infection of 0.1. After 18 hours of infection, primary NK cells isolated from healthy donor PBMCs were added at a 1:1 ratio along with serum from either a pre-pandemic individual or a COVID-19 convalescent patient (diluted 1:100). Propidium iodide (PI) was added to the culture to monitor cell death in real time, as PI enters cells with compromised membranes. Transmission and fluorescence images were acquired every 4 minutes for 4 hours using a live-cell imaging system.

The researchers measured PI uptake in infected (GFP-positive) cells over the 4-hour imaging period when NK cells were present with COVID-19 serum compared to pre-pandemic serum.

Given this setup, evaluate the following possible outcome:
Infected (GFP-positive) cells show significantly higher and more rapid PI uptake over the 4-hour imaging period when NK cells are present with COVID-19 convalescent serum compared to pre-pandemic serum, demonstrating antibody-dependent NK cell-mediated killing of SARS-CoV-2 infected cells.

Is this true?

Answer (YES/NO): YES